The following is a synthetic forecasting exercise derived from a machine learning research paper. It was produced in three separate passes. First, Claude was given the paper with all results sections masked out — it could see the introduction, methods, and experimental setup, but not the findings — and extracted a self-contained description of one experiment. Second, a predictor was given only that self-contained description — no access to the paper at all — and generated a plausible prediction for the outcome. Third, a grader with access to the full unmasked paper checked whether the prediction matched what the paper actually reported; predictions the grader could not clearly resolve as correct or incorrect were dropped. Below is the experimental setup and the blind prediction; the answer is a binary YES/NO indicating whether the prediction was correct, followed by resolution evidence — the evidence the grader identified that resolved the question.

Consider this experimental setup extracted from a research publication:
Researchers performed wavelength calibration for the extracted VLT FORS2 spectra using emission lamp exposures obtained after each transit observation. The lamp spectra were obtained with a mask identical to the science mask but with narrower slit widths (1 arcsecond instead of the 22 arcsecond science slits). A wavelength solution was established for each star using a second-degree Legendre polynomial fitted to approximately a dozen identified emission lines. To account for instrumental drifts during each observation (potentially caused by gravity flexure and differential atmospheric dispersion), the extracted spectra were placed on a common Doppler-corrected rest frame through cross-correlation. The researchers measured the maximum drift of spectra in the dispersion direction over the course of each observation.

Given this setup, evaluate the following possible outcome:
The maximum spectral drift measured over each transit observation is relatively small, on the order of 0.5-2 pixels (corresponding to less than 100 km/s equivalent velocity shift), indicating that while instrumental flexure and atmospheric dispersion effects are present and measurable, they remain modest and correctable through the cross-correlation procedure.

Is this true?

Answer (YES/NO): NO